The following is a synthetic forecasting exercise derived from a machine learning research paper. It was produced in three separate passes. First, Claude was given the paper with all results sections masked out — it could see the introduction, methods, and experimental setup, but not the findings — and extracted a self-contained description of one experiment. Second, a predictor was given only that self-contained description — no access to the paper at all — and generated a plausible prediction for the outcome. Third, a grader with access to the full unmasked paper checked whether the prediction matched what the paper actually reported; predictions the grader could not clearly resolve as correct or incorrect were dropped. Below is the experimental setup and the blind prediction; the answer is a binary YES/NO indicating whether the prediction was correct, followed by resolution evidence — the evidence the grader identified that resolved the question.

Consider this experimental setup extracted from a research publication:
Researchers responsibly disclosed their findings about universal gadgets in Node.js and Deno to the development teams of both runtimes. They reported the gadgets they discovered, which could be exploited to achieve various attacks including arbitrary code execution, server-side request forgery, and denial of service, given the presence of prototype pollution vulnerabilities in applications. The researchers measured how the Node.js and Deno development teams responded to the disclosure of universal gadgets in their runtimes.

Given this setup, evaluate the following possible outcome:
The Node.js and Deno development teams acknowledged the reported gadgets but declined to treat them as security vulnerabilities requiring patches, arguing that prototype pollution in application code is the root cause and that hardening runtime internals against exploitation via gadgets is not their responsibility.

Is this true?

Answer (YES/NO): YES